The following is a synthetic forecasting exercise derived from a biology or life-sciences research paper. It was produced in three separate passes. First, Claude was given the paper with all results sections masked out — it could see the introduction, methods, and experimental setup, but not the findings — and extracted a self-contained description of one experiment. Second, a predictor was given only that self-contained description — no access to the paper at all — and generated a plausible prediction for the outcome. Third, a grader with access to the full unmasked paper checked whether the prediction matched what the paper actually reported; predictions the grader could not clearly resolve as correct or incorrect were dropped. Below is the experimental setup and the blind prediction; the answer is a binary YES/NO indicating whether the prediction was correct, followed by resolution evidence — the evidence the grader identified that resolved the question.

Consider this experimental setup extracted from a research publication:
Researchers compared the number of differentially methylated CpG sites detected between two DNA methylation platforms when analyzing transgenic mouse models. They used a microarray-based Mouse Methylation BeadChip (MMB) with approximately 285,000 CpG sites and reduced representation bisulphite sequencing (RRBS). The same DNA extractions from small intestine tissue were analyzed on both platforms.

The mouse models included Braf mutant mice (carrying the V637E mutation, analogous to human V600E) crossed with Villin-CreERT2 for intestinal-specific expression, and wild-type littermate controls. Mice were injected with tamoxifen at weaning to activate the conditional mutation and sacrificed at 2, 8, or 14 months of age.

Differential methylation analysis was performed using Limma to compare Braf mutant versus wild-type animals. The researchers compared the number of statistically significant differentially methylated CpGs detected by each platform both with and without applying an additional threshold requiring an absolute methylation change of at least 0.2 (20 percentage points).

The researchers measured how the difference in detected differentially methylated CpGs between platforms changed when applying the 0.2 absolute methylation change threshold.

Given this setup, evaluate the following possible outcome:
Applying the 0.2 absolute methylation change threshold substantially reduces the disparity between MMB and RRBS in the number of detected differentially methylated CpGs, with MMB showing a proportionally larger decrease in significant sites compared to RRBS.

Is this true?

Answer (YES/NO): YES